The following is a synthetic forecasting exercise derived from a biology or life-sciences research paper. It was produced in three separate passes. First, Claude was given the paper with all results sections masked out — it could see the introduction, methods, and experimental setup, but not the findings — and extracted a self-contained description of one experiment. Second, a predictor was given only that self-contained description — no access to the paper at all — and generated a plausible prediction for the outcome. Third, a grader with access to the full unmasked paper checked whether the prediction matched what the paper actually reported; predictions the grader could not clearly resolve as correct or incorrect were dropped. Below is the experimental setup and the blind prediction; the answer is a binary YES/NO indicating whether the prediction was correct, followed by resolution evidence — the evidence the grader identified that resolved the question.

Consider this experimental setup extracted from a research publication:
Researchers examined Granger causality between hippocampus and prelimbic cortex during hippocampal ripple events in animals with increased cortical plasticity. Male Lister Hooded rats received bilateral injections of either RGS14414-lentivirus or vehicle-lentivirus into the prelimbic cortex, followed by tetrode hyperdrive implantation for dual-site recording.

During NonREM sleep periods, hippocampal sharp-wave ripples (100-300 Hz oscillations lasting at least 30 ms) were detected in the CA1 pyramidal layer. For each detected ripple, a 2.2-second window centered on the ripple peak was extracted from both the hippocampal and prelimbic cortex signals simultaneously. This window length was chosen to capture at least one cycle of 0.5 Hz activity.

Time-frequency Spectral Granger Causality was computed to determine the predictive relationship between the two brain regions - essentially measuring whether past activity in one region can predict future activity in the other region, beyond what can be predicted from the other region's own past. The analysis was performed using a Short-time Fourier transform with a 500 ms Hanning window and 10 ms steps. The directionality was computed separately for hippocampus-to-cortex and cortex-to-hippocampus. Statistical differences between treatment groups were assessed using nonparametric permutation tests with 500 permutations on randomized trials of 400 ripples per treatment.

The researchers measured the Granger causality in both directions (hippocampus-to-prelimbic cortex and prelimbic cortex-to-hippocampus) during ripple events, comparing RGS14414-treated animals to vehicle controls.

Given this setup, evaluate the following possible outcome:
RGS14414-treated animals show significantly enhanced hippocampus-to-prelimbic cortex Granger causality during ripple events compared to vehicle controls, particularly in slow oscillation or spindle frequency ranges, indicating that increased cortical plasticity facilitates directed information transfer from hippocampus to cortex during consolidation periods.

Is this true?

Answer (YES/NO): NO